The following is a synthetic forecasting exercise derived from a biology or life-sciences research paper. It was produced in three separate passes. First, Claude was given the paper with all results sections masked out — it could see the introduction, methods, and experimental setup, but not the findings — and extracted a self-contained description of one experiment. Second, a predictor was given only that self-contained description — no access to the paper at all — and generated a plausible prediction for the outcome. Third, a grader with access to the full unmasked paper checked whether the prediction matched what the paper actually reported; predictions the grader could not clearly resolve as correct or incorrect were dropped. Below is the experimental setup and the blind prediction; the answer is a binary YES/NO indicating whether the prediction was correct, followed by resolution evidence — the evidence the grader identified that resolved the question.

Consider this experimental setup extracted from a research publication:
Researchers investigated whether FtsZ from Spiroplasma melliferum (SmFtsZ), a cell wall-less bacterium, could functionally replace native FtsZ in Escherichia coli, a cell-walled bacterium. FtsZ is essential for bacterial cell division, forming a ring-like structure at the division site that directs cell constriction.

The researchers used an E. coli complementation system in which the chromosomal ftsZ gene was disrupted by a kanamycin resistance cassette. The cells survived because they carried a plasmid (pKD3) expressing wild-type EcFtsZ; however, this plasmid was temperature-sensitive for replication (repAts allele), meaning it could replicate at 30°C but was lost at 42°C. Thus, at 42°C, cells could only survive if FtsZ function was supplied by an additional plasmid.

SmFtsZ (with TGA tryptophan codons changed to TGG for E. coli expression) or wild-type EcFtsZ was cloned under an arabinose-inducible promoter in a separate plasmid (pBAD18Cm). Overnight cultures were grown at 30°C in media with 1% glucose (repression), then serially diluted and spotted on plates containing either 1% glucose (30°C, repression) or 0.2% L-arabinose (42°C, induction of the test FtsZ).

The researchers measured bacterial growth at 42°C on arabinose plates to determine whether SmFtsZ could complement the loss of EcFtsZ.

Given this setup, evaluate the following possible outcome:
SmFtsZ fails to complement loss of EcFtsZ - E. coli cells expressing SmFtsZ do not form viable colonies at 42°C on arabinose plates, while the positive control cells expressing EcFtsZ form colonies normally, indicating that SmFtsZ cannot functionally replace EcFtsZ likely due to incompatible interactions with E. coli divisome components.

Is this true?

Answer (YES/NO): YES